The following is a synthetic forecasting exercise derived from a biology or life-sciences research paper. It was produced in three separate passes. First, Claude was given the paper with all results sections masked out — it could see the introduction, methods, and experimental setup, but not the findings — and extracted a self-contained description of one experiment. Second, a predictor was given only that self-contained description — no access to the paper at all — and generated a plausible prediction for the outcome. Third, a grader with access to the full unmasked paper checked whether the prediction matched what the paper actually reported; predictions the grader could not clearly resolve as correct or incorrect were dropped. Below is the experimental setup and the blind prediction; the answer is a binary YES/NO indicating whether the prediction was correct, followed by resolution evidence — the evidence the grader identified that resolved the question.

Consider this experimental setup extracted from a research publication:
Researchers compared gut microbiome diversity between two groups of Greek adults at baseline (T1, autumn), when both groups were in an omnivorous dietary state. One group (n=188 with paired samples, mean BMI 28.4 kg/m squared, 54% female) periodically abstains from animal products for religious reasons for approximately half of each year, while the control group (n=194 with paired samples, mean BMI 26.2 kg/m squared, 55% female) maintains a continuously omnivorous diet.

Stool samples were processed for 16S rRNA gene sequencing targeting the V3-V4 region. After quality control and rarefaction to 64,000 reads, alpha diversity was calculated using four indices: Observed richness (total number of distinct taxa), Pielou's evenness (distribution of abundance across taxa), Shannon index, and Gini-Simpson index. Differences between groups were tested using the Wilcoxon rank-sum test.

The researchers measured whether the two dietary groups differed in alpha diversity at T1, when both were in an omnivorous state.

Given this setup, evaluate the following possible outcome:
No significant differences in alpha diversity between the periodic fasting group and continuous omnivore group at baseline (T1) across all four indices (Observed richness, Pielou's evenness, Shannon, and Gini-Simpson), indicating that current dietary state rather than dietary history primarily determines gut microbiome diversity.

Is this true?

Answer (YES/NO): NO